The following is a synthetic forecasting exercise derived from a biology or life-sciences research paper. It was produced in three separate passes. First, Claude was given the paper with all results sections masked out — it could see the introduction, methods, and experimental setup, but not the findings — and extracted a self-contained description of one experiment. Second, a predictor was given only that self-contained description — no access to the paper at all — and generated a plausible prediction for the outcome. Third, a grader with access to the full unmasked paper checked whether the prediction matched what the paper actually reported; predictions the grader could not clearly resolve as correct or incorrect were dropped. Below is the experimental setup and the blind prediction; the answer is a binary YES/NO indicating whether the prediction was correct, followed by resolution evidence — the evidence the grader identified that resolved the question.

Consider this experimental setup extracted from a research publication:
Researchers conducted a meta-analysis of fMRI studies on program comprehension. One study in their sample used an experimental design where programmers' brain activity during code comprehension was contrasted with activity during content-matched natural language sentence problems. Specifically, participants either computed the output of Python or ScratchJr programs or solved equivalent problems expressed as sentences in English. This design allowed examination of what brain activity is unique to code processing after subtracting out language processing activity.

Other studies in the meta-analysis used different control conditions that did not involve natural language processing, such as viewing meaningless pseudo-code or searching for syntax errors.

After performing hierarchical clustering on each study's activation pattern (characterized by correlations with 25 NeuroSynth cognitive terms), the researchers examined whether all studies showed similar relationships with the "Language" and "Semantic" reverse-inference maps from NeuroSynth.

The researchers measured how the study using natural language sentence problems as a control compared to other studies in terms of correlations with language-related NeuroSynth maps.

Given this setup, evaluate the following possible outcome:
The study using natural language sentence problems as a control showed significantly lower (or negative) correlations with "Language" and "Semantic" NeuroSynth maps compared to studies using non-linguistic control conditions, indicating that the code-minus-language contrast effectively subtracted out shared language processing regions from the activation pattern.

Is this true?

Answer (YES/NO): YES